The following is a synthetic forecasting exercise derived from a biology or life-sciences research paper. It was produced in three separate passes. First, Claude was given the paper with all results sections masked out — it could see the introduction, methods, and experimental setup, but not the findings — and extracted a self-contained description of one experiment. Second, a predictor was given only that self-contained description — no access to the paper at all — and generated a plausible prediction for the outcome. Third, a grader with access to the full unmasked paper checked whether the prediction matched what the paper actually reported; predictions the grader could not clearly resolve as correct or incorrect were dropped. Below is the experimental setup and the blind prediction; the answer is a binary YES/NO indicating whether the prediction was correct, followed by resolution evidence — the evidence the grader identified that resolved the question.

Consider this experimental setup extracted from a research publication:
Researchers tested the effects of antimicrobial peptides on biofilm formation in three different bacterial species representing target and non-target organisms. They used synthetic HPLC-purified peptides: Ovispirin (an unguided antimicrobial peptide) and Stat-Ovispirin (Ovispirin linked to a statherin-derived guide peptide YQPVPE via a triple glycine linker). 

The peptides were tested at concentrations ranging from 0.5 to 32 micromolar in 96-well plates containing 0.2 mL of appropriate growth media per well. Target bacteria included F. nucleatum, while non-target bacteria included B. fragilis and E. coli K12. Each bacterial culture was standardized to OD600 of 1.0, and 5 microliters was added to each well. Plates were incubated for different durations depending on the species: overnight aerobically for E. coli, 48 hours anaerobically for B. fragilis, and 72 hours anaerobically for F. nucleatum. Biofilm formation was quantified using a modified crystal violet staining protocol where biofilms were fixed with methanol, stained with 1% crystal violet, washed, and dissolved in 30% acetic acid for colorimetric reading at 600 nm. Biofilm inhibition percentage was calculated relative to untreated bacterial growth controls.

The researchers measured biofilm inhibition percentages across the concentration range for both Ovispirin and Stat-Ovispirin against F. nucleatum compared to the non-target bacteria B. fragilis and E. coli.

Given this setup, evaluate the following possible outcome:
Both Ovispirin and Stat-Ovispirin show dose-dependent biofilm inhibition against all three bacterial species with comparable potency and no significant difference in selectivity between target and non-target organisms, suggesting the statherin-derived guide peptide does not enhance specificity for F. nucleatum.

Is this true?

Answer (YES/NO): NO